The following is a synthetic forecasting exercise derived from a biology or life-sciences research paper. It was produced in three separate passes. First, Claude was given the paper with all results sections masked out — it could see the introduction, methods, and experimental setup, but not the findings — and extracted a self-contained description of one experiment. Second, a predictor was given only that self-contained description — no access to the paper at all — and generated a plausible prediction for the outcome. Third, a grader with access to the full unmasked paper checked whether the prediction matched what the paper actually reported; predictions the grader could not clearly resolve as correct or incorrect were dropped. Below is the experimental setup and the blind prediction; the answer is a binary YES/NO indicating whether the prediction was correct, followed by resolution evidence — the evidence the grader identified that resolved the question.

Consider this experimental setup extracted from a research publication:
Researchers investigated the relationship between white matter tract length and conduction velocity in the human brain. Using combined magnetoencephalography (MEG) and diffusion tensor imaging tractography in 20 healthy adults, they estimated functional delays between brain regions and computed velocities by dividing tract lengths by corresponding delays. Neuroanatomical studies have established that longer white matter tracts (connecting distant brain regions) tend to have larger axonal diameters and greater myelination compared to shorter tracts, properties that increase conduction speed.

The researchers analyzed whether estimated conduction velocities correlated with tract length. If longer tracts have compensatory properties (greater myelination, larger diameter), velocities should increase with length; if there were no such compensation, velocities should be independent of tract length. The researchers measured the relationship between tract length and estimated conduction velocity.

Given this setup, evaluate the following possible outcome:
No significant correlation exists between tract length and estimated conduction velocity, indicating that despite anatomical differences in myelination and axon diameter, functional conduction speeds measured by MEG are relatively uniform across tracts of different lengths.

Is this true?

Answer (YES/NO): NO